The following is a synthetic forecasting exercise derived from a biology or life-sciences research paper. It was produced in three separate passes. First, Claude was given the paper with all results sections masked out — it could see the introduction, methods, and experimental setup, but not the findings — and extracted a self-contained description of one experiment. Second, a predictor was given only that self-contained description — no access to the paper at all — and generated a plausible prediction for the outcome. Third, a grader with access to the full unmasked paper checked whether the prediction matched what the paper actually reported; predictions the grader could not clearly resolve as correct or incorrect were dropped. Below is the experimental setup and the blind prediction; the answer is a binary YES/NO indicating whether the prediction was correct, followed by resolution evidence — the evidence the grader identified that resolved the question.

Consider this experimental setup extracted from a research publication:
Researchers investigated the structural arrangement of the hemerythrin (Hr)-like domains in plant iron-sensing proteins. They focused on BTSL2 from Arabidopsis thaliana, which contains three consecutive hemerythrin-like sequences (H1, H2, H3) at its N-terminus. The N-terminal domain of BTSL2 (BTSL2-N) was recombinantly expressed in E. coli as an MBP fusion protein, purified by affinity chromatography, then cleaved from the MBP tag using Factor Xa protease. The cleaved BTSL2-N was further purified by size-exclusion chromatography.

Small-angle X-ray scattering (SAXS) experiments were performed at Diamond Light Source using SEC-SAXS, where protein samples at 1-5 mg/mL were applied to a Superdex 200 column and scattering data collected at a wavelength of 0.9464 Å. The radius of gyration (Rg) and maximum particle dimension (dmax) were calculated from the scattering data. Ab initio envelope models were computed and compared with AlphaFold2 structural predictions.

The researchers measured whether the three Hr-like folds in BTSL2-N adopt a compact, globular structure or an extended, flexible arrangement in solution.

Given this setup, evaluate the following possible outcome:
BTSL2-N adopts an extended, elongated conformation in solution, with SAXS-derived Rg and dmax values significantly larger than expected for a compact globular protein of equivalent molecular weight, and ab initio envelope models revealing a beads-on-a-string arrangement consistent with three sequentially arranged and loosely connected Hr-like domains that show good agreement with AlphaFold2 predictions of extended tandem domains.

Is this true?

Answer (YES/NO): NO